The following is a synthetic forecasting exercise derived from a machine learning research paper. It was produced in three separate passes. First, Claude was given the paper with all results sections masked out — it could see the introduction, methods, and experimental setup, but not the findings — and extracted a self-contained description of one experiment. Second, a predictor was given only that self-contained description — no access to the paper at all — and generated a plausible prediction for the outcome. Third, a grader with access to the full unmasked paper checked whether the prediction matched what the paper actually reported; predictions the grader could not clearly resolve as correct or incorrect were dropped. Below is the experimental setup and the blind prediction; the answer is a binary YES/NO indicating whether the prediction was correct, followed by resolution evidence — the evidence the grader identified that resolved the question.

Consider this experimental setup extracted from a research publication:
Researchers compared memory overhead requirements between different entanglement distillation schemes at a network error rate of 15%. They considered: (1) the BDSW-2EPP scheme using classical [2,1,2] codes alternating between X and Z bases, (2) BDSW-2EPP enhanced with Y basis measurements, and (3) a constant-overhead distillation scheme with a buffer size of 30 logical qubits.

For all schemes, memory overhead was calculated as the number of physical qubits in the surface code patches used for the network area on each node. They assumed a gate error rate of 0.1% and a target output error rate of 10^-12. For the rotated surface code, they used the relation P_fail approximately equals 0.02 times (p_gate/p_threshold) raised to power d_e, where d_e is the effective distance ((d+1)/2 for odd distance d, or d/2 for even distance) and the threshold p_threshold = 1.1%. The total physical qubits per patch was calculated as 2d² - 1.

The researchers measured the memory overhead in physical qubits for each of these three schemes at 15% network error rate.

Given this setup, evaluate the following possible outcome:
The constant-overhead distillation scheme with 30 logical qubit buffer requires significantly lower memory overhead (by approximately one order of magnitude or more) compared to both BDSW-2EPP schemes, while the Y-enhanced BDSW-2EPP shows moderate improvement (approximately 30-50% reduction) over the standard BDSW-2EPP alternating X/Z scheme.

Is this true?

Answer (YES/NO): NO